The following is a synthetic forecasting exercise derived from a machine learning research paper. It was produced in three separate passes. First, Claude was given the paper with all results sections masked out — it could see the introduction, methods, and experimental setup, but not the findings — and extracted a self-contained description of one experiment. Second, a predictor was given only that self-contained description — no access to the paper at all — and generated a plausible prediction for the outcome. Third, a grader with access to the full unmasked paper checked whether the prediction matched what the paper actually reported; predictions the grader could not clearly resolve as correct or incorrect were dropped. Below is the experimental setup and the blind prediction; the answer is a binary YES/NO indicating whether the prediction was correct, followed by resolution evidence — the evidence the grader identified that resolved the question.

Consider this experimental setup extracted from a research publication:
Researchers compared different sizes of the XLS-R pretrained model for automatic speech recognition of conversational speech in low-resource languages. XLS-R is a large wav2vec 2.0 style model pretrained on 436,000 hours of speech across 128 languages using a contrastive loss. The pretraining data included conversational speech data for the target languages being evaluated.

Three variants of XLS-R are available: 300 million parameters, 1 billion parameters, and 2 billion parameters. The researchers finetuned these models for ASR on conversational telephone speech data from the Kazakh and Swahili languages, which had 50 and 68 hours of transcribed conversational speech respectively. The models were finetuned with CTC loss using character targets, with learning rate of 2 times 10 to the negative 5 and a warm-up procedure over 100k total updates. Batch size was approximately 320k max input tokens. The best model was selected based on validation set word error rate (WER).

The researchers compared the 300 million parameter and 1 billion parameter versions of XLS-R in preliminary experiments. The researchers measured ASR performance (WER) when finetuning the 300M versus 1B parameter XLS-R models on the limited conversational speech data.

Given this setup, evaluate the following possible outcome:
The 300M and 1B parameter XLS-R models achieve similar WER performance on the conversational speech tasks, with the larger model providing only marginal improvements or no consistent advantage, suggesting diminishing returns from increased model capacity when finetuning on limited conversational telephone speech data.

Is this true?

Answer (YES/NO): NO